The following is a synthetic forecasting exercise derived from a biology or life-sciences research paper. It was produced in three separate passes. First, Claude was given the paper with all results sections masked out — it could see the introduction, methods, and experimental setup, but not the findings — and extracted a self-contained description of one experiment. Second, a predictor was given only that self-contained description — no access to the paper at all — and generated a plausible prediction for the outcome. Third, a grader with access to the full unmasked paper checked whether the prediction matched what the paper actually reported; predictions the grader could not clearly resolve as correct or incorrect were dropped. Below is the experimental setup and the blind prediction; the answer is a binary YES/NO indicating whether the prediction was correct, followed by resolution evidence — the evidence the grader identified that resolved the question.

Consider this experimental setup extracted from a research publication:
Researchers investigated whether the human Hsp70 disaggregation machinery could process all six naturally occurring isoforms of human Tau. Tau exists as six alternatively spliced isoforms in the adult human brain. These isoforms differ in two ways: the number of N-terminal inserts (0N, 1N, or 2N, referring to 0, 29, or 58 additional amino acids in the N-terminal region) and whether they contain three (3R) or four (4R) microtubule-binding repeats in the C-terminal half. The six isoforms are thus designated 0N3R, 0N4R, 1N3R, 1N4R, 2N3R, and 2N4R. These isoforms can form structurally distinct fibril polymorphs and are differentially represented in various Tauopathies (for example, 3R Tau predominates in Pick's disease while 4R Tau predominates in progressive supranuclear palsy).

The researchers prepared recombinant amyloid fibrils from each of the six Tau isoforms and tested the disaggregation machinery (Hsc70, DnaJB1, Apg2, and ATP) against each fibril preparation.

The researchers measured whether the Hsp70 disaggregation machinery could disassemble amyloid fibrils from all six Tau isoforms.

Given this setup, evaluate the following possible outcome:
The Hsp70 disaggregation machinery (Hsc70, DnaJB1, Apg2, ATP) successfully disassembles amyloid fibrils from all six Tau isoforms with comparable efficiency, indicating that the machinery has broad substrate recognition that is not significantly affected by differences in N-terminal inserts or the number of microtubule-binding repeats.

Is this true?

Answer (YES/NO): NO